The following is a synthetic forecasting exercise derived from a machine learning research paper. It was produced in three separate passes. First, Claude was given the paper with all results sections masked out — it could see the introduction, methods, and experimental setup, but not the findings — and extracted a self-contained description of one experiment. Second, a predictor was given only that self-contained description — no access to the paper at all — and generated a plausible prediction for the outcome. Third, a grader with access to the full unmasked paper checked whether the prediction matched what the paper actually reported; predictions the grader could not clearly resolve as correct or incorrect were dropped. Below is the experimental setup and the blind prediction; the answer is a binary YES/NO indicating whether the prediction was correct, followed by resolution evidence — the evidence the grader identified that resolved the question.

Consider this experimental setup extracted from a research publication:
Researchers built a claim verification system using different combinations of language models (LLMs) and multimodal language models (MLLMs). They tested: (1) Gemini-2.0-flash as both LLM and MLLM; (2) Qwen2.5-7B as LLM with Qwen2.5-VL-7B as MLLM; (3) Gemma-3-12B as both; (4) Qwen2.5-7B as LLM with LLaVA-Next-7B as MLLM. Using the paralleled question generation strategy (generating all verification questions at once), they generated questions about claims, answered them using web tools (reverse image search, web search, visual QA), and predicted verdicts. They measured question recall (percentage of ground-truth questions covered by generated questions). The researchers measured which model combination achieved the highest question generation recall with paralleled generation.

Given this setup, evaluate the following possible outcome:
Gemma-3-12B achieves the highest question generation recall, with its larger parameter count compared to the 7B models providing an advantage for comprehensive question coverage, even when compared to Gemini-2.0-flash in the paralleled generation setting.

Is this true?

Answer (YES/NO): NO